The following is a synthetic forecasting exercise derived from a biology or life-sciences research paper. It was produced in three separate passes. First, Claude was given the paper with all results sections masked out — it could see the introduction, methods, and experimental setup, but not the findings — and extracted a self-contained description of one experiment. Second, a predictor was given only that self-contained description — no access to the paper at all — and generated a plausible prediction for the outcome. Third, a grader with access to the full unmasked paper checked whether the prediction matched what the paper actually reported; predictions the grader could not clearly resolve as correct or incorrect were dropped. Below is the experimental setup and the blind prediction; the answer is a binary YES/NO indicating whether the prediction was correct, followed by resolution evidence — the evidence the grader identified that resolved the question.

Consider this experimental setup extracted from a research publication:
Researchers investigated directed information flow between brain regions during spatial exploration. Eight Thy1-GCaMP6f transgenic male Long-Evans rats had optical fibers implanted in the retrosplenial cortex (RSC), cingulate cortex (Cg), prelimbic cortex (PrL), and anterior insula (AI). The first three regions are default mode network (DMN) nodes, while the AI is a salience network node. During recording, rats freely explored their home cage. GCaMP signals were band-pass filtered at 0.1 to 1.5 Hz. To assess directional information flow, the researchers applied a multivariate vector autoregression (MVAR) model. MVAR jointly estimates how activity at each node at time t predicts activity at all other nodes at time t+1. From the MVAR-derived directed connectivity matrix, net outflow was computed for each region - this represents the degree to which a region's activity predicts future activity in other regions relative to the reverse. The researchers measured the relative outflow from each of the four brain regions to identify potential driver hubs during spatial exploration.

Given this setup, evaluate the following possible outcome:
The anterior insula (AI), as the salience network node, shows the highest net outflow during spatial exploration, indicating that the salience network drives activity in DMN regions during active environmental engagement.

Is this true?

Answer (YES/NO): NO